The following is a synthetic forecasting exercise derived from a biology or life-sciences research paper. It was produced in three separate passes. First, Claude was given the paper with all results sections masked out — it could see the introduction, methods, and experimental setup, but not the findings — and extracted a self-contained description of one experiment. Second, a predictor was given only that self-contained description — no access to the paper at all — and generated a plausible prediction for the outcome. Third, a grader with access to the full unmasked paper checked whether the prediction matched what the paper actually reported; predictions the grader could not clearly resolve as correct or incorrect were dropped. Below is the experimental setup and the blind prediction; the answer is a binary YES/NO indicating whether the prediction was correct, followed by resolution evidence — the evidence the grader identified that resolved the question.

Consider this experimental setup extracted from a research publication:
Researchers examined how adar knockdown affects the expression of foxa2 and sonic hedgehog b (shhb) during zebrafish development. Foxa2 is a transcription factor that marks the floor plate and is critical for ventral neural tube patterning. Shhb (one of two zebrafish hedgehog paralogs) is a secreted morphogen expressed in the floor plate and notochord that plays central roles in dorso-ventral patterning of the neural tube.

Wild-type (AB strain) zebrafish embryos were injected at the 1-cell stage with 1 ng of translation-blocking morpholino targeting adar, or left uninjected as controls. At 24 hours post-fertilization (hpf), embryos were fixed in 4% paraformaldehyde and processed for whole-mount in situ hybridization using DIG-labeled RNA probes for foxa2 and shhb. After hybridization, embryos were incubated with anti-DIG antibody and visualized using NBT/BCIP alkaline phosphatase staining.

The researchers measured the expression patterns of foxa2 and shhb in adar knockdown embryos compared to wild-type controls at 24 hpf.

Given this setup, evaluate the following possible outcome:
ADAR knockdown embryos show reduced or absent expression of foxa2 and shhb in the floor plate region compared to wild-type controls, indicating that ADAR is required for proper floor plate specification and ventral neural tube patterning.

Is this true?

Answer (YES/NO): NO